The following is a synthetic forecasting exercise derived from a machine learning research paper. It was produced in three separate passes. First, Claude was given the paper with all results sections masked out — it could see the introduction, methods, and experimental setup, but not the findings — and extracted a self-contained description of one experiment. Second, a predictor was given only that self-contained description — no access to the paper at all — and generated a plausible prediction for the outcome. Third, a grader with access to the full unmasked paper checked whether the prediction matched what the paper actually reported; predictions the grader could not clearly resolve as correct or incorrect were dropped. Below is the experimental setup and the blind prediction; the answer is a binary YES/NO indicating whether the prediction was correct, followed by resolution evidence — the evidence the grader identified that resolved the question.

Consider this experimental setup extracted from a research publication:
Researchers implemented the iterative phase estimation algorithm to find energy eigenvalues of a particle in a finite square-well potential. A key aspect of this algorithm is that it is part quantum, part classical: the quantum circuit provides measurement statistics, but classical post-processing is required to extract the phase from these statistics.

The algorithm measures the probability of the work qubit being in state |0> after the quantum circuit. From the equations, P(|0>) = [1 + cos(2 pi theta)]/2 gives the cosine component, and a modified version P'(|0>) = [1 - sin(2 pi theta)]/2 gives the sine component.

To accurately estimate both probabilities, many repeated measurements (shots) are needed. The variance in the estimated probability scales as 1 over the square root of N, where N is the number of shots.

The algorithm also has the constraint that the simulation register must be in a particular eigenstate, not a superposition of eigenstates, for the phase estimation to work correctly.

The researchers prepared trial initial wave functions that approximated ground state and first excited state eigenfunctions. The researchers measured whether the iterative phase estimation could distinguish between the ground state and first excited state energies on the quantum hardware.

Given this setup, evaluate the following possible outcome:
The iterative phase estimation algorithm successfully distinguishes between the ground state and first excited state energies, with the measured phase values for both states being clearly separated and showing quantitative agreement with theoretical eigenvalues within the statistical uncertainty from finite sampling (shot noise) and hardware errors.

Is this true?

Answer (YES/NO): NO